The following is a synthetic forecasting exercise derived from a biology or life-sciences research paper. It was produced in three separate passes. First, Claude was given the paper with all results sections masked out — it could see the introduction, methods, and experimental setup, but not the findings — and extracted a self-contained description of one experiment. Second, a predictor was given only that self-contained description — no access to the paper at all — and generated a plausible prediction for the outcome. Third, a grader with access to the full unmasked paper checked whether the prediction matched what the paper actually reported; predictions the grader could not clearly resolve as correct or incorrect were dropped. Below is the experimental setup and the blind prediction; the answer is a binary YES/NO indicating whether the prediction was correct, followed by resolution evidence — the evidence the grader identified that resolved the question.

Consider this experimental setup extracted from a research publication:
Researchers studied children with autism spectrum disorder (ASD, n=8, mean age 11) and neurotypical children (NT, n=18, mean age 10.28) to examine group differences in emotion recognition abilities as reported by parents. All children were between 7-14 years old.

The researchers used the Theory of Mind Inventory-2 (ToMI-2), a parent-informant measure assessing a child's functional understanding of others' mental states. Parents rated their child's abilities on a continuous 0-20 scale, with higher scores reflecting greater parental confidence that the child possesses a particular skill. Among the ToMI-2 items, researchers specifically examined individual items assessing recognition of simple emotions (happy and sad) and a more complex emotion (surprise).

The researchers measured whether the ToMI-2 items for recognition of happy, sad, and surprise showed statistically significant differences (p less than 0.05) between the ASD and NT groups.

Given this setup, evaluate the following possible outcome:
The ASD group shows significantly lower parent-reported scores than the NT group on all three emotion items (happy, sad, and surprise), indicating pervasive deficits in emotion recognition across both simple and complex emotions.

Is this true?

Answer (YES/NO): NO